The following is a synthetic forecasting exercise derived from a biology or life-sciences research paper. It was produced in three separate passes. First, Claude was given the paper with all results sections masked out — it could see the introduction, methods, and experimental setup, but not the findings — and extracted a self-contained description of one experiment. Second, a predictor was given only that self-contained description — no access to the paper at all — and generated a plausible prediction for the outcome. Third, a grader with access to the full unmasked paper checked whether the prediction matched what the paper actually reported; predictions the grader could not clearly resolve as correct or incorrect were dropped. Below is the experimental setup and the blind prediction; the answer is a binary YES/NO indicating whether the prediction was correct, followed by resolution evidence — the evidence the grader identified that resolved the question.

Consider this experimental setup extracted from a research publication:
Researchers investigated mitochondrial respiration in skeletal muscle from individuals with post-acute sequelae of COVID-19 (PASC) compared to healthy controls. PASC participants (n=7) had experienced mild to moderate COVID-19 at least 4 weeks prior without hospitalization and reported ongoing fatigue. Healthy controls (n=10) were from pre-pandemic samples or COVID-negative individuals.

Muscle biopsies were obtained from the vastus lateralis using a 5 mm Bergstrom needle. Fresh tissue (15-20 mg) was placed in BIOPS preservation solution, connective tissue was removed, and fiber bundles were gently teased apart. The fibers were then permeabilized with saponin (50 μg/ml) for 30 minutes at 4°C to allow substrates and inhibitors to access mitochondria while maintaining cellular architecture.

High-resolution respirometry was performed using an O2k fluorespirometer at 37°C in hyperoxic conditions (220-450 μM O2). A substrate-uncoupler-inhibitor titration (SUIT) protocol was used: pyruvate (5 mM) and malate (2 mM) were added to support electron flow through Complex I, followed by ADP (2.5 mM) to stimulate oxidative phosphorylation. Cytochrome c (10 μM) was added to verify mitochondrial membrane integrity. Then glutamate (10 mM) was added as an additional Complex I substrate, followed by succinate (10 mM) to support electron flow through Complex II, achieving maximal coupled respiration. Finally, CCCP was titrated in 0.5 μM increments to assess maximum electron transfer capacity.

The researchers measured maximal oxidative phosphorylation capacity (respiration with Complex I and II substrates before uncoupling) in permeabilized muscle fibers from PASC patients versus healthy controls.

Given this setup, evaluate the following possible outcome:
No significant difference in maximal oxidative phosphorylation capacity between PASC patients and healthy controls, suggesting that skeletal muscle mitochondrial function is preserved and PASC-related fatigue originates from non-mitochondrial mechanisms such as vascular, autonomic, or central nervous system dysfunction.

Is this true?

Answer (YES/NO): NO